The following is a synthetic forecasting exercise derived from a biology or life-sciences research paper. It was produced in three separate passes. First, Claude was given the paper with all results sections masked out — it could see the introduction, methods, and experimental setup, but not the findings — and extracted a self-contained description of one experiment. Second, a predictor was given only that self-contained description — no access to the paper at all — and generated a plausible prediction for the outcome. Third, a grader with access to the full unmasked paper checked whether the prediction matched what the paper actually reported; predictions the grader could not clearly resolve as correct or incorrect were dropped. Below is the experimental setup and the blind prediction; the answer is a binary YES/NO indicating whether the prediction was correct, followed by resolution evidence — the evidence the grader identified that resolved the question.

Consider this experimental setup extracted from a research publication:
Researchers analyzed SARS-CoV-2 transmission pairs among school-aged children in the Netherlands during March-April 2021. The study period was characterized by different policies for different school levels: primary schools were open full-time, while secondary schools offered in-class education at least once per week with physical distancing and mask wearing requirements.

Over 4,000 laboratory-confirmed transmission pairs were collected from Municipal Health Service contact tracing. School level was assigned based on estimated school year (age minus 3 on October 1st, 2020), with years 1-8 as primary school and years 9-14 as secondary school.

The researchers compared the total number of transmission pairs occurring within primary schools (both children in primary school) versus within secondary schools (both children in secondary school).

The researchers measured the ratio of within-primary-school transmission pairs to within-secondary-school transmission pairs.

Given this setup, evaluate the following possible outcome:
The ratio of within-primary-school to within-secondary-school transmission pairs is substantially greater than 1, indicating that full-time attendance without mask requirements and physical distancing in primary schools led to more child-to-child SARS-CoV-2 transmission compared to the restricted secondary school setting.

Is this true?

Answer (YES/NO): YES